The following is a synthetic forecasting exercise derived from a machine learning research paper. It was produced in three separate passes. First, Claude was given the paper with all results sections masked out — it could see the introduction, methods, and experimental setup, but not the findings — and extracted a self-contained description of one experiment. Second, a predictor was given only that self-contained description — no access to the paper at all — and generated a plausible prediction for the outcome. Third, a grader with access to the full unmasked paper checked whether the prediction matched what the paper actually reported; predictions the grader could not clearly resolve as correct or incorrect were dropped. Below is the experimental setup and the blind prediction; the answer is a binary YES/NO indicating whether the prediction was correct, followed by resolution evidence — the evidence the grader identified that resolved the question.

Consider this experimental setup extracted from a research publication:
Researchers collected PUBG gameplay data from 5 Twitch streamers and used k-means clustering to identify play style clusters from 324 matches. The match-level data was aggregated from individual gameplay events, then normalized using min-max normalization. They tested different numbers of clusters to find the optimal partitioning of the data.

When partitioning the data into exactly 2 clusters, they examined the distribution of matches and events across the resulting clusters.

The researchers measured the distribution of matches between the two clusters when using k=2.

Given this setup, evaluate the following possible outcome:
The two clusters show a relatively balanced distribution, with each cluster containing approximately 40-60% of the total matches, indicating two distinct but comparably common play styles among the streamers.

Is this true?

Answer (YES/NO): NO